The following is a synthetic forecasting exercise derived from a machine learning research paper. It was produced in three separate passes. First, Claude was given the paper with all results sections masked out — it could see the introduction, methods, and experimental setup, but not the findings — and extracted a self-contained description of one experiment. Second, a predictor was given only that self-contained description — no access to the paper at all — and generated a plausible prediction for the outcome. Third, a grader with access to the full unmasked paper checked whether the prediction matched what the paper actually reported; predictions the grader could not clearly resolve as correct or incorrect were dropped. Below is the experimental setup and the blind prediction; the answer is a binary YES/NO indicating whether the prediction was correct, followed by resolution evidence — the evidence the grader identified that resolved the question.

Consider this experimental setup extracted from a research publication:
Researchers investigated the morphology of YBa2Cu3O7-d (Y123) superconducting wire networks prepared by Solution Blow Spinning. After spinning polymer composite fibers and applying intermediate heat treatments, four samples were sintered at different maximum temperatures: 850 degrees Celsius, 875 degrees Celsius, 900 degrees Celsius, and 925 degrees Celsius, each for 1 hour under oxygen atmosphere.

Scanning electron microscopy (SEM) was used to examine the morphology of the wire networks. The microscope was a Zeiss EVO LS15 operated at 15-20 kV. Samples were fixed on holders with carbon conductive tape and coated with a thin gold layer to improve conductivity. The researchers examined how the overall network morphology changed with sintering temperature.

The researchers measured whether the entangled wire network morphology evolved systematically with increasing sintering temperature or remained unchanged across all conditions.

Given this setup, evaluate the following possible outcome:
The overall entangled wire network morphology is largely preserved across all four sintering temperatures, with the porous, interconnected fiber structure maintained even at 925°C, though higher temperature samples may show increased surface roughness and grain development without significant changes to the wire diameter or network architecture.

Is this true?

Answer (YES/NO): NO